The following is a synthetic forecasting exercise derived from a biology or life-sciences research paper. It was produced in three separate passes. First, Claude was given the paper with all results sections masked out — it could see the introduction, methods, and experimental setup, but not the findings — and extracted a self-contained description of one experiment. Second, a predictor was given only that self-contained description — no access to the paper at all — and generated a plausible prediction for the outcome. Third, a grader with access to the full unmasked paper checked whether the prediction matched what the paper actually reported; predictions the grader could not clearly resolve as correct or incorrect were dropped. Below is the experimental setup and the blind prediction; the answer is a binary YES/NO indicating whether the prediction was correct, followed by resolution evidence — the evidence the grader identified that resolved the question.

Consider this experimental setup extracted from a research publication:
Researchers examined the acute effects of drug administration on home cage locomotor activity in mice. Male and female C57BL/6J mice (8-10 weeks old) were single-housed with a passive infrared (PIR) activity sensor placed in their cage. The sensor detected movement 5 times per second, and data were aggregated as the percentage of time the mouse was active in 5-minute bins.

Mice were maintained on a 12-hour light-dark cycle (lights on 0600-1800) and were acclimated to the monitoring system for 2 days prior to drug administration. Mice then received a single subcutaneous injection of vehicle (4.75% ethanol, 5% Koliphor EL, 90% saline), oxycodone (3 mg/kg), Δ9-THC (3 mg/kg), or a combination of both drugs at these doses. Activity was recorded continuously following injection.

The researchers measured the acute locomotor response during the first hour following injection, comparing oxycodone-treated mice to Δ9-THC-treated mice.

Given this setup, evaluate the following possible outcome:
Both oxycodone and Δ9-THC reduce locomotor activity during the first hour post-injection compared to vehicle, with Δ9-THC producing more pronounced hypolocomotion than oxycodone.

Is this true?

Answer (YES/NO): NO